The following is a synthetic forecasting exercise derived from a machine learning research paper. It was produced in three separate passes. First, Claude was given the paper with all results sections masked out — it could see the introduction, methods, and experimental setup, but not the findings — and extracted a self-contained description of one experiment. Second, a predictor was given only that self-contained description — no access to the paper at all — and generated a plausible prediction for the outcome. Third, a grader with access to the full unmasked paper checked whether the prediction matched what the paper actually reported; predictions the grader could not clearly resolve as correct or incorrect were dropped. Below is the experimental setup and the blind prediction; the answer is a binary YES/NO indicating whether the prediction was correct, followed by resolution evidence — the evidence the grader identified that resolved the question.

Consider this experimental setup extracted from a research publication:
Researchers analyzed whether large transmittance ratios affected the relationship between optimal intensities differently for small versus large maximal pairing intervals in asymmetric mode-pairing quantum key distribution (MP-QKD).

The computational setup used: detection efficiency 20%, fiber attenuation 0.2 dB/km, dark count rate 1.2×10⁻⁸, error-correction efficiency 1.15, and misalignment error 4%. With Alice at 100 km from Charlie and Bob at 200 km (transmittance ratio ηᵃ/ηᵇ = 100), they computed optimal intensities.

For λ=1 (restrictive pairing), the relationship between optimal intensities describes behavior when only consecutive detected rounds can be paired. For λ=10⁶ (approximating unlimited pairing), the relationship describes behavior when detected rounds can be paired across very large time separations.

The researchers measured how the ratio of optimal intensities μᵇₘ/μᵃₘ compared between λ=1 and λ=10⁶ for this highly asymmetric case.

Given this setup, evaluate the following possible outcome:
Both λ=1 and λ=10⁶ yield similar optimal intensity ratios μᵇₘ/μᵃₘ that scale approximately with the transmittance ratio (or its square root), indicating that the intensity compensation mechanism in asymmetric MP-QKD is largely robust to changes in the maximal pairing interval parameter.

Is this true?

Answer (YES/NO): NO